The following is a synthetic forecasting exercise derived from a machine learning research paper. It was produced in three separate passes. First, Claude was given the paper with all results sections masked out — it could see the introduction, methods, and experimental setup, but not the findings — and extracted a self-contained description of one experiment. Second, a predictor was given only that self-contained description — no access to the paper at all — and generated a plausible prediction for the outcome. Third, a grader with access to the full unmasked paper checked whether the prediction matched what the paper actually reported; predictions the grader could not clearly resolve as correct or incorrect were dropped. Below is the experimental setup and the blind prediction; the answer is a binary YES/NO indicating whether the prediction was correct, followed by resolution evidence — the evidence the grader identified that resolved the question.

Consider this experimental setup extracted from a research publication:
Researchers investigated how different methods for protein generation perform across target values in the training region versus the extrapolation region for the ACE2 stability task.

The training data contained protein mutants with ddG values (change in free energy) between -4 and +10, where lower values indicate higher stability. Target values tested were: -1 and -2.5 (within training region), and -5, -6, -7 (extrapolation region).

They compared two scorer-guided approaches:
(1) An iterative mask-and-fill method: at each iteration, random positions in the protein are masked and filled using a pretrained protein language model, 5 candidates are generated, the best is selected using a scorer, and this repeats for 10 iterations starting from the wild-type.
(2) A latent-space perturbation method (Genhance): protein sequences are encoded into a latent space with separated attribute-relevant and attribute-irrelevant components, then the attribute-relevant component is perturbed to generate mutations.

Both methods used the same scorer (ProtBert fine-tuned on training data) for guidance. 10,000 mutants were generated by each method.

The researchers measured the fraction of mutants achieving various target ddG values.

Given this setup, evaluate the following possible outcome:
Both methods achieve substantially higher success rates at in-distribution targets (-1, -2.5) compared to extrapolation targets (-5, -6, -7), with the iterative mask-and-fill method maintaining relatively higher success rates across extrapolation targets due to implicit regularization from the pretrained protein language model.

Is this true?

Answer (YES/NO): NO